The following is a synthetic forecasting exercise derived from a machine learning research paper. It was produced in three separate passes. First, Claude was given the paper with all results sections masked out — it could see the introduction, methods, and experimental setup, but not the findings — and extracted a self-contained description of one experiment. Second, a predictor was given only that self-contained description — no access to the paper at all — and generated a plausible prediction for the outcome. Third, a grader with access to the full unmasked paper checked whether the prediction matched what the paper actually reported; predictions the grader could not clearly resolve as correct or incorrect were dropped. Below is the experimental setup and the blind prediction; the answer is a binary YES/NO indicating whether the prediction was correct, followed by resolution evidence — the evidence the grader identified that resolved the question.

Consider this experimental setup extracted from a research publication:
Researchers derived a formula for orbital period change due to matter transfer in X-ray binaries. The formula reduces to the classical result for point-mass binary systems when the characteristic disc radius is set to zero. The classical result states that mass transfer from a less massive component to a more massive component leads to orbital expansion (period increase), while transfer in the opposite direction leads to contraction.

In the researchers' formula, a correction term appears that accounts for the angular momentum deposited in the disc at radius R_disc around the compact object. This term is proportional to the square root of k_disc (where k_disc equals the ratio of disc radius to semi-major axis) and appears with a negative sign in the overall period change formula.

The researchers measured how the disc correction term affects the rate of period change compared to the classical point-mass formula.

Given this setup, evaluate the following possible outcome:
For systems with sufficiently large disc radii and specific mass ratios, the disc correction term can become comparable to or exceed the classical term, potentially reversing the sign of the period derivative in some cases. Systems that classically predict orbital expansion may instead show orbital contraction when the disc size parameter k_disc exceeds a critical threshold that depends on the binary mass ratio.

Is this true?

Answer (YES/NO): NO